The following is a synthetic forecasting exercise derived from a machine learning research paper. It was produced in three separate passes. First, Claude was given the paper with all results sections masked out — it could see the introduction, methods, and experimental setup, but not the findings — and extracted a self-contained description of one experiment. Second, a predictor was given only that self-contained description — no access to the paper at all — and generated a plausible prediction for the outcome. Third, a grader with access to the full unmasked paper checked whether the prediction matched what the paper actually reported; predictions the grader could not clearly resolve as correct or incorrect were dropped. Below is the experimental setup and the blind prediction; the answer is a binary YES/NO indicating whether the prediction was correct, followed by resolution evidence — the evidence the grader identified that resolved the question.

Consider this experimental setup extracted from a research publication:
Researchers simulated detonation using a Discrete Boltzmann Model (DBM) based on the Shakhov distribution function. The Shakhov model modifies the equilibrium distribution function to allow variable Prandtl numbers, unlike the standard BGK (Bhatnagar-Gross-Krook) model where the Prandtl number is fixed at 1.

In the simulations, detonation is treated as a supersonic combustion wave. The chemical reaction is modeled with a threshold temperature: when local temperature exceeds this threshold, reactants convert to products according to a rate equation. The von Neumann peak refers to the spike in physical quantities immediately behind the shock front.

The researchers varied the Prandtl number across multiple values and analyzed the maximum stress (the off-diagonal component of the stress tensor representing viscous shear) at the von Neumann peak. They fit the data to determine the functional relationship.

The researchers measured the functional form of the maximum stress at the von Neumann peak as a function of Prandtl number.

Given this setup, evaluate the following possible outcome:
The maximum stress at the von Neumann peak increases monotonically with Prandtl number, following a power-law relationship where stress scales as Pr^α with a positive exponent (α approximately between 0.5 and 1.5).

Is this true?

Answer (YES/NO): NO